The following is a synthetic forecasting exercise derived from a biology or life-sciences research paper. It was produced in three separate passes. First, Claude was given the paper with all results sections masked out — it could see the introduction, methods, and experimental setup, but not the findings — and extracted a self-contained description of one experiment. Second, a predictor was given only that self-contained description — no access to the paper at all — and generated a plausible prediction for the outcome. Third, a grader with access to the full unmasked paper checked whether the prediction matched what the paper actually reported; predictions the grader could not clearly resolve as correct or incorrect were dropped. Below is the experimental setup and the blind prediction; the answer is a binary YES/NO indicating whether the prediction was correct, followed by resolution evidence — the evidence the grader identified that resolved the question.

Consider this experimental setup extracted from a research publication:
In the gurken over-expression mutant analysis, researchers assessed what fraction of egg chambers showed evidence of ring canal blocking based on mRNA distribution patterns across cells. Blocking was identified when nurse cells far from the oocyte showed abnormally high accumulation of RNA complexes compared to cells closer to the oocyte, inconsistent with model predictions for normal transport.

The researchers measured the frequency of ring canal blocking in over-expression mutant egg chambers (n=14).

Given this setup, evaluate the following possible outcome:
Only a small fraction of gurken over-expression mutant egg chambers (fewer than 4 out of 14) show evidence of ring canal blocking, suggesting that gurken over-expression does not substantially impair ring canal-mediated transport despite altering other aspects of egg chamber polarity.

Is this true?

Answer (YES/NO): NO